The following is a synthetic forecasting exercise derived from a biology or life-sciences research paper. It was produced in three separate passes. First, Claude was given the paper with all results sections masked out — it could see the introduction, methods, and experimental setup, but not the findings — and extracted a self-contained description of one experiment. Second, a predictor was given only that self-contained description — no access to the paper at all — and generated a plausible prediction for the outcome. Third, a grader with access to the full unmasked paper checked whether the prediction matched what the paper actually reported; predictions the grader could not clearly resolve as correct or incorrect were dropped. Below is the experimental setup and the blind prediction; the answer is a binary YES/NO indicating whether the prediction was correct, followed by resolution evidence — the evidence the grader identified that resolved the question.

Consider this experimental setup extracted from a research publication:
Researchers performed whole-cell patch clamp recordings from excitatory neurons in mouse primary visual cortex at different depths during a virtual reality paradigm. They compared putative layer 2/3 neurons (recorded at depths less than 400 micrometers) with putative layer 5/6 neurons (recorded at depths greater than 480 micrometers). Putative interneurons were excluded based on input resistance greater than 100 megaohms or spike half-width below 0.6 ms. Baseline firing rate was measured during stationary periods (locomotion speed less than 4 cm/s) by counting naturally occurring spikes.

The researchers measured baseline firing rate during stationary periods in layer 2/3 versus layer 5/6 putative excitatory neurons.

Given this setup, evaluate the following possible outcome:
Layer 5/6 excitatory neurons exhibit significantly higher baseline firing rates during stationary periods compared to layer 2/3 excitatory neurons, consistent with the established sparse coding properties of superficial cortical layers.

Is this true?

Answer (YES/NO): YES